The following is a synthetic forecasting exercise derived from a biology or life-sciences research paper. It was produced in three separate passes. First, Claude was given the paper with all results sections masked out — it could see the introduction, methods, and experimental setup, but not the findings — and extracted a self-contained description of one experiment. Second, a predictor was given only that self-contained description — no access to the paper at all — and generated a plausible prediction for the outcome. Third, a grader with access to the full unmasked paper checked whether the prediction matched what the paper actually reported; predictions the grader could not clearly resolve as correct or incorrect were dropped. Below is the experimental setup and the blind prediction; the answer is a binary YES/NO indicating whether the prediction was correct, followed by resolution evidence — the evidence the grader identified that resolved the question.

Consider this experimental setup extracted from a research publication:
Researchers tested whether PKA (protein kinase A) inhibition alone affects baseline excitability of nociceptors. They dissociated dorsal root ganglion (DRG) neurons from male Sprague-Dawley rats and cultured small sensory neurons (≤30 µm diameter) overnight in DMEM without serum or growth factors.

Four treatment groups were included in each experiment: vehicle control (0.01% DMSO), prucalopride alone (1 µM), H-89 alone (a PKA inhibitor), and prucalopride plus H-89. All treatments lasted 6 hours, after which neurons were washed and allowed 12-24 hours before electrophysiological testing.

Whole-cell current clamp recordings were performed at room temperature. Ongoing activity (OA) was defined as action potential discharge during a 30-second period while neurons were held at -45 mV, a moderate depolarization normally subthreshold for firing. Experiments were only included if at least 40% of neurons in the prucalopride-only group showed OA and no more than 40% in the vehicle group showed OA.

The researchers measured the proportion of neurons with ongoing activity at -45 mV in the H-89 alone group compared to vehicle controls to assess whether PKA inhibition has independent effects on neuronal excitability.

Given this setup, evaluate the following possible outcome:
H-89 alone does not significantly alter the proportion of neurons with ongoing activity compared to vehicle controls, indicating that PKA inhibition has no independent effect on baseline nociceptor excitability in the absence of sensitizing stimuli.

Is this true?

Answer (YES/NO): YES